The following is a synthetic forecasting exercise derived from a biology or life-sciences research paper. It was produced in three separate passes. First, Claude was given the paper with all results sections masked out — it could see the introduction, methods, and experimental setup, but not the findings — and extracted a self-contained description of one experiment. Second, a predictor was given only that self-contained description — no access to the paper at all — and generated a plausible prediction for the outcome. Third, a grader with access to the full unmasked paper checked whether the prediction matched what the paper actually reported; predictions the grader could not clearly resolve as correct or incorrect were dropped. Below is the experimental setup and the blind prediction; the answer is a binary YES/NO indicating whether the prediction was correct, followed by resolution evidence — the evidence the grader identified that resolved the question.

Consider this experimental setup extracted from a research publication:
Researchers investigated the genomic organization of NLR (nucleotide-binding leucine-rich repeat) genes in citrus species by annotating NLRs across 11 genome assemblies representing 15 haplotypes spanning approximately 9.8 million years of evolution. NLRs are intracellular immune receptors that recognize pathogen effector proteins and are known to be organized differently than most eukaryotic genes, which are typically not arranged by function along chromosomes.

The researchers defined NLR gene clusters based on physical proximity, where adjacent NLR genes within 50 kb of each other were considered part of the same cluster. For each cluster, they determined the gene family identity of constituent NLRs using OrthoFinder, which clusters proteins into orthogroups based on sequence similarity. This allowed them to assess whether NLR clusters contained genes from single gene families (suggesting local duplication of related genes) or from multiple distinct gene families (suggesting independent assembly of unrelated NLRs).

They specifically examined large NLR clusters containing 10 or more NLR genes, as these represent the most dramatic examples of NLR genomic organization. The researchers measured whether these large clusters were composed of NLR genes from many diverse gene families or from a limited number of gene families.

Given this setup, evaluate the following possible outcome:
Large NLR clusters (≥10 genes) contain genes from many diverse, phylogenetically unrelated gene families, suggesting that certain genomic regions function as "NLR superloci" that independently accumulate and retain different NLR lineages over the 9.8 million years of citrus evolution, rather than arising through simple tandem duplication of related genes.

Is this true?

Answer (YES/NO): NO